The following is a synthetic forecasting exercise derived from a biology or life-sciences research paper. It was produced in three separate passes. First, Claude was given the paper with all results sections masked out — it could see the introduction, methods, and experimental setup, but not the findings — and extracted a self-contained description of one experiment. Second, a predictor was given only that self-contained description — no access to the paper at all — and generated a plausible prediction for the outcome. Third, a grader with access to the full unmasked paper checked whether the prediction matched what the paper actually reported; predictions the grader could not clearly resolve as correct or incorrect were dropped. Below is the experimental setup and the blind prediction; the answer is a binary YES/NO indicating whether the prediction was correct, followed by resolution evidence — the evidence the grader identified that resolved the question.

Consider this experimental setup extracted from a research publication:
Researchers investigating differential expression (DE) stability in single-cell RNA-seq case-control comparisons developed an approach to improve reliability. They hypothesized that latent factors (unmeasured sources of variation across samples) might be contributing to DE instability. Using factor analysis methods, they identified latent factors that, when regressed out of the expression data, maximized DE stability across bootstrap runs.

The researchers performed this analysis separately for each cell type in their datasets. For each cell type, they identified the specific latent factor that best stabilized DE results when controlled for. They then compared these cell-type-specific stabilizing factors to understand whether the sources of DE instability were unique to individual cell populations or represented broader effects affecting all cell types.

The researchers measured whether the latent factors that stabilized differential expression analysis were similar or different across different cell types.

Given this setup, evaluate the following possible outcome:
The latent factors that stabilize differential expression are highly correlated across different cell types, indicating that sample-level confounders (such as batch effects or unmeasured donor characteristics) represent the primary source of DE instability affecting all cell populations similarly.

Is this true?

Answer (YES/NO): YES